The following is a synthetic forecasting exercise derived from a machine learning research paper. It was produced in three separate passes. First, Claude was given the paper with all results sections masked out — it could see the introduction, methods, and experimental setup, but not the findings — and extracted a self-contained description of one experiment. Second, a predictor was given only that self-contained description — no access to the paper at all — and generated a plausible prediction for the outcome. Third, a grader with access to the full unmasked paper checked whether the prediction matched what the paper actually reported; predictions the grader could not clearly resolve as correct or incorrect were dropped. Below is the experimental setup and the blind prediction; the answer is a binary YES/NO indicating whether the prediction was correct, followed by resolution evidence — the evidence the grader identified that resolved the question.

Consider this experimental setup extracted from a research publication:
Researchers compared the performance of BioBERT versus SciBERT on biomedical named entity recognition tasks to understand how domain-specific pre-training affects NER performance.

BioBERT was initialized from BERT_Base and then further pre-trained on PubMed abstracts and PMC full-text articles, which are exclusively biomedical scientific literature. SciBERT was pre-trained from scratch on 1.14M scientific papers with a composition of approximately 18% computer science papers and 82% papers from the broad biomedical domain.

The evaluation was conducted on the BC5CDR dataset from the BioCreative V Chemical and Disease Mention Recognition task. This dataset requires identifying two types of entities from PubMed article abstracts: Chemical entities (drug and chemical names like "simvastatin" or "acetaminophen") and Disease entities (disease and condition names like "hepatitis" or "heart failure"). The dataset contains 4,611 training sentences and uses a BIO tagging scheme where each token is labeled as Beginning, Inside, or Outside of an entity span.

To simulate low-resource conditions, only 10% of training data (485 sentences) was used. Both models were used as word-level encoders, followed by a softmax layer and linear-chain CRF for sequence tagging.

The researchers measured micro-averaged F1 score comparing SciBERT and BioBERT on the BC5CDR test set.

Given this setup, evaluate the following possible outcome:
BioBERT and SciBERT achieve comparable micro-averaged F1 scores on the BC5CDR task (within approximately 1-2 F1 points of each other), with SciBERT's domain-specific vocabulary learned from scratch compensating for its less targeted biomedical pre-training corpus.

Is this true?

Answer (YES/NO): YES